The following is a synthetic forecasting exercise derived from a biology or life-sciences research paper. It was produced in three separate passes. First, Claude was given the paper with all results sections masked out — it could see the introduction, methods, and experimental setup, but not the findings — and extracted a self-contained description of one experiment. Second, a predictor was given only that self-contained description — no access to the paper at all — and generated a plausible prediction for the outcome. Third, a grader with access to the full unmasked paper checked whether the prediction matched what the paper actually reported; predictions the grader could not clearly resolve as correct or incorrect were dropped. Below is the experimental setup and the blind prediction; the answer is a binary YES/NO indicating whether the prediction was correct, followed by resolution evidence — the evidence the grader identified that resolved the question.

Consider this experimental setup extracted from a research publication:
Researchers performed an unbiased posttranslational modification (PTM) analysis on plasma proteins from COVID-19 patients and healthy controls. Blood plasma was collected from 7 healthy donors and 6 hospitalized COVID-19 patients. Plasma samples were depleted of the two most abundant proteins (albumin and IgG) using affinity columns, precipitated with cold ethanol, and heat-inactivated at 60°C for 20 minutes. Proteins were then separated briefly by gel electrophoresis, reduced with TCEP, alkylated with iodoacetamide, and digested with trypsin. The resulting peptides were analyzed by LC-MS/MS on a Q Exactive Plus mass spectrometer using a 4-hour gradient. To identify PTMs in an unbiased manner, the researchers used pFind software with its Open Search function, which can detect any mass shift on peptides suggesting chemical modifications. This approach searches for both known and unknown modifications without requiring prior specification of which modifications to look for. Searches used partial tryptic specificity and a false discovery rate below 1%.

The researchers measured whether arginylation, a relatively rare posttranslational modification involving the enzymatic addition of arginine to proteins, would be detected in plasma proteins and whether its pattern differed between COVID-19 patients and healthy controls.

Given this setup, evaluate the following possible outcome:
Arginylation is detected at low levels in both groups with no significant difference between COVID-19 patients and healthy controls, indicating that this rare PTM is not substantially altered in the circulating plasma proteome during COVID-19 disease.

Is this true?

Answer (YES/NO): NO